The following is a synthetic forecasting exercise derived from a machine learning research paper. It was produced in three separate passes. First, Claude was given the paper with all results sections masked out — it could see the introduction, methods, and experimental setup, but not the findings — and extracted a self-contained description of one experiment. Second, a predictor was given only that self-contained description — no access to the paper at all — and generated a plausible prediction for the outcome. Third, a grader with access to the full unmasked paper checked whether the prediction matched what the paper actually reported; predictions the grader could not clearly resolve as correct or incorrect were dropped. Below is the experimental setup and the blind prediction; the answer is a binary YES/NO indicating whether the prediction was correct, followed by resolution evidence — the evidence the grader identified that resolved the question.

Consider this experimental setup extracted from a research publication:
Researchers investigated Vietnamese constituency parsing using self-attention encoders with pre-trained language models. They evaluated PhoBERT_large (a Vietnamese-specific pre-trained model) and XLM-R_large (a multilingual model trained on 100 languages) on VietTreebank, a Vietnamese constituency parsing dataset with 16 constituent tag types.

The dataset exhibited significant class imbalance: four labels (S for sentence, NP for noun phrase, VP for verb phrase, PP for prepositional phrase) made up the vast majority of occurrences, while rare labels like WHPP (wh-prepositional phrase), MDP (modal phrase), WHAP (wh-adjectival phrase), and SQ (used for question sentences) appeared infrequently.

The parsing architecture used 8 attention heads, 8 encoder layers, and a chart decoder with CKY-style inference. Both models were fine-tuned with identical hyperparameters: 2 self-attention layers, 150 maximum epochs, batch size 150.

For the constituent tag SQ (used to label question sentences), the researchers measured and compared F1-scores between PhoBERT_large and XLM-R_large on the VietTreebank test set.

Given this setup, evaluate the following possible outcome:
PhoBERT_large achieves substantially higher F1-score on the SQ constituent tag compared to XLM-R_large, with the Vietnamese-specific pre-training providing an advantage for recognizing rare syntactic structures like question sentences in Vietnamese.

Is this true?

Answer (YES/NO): NO